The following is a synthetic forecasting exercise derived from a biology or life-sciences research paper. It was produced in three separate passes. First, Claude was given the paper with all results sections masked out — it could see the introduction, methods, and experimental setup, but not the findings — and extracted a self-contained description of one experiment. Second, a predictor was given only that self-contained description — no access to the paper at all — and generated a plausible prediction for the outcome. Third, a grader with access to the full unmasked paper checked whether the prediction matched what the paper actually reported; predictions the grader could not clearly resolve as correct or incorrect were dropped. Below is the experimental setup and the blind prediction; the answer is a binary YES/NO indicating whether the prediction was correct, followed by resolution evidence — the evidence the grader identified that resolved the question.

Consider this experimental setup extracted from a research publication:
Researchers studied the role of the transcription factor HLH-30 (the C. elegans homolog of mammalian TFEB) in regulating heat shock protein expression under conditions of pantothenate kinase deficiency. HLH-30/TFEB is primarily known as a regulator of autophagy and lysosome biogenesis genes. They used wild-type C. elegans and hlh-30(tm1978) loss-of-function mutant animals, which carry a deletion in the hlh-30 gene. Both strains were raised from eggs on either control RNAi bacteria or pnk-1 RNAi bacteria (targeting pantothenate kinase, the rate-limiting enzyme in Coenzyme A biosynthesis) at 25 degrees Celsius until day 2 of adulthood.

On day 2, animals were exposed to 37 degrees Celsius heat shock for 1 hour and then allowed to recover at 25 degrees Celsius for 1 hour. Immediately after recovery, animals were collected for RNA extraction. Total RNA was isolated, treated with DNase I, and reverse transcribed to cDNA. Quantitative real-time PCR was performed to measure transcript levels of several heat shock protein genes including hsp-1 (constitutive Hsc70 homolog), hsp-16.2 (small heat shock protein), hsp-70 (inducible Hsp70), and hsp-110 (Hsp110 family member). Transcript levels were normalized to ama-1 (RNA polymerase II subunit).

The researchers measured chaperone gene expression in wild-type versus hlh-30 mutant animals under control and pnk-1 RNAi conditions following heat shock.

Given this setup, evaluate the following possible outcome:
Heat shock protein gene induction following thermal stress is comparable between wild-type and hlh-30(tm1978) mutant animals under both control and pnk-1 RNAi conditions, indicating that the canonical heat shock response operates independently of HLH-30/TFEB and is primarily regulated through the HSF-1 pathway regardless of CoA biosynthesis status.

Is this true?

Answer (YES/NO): NO